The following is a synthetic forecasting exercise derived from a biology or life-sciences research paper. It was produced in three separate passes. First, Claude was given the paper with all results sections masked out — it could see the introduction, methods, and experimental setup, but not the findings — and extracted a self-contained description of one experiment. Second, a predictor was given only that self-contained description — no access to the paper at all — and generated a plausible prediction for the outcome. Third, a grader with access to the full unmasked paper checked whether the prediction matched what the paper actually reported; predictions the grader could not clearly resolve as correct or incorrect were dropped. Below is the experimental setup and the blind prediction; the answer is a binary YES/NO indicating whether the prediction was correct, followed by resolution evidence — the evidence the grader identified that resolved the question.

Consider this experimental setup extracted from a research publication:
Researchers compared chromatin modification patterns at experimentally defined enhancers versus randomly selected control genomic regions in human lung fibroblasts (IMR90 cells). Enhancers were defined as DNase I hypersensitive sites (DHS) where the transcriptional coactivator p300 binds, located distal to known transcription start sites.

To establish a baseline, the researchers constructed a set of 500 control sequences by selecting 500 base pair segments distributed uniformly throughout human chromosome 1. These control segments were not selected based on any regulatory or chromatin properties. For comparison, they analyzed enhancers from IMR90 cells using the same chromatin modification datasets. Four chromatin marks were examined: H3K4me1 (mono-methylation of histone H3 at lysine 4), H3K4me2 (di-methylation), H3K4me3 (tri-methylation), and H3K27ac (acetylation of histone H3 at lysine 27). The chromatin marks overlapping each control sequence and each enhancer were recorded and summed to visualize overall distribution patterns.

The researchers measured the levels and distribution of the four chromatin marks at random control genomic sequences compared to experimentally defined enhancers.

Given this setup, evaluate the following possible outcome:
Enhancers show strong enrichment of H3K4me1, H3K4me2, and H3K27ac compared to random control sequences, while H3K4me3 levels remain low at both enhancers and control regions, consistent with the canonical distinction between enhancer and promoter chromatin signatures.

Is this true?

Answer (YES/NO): NO